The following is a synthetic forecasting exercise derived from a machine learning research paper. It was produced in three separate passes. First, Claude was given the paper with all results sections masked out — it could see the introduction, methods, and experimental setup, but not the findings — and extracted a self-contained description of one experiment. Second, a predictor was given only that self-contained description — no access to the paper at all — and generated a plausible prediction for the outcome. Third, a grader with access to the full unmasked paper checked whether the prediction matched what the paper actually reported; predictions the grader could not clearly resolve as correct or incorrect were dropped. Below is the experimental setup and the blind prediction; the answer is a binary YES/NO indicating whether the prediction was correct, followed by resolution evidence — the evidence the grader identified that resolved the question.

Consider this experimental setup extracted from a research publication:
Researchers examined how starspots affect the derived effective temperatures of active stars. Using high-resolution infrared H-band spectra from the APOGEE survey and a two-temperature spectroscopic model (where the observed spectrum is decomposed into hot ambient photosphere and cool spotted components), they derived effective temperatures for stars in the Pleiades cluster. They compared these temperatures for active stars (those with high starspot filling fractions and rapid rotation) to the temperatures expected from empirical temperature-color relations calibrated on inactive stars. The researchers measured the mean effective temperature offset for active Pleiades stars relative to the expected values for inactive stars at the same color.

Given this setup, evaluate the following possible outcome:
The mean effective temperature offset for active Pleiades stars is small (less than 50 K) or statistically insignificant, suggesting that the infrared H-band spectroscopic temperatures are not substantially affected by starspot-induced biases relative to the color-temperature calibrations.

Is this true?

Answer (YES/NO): NO